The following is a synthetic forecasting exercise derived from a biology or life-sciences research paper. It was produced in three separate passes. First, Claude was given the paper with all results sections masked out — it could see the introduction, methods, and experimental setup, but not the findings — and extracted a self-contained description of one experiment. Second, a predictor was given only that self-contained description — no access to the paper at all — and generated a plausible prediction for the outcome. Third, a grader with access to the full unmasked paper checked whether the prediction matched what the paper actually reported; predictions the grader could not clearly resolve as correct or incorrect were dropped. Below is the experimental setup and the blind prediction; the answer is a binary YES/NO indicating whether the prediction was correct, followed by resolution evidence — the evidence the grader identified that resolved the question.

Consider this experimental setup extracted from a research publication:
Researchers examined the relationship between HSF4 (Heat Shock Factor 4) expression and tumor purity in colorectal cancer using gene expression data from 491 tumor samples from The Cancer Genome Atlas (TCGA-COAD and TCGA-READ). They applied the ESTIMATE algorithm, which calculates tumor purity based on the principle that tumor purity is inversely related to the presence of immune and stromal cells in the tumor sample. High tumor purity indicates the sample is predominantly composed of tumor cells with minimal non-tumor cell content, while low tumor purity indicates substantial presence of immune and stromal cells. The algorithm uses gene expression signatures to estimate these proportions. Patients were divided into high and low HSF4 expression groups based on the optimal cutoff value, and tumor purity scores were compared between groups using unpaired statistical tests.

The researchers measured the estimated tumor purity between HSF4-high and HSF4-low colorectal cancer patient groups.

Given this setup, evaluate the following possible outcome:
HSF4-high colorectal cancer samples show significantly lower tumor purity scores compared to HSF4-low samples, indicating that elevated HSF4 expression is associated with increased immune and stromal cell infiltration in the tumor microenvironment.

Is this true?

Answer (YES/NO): NO